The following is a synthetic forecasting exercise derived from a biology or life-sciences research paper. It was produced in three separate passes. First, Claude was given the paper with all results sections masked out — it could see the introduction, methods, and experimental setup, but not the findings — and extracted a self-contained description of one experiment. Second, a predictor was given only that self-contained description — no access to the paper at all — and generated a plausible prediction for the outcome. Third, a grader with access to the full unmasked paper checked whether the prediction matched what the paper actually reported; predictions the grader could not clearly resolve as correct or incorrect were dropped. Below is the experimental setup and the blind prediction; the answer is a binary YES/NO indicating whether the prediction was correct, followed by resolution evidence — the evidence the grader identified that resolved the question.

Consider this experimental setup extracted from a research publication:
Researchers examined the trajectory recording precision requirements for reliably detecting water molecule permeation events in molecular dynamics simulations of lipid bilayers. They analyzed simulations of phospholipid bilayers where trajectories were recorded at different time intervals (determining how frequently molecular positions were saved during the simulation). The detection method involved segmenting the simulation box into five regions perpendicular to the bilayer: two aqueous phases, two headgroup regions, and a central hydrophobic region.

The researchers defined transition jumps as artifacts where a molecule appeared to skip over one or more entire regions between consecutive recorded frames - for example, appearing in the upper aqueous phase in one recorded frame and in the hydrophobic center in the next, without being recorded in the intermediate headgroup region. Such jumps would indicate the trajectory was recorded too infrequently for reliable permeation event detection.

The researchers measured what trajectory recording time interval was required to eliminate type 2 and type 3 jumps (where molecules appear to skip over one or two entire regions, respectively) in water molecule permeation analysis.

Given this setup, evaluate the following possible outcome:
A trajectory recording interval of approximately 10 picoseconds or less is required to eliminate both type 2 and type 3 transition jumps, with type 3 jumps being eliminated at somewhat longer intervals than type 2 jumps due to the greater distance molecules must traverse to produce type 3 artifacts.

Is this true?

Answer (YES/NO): NO